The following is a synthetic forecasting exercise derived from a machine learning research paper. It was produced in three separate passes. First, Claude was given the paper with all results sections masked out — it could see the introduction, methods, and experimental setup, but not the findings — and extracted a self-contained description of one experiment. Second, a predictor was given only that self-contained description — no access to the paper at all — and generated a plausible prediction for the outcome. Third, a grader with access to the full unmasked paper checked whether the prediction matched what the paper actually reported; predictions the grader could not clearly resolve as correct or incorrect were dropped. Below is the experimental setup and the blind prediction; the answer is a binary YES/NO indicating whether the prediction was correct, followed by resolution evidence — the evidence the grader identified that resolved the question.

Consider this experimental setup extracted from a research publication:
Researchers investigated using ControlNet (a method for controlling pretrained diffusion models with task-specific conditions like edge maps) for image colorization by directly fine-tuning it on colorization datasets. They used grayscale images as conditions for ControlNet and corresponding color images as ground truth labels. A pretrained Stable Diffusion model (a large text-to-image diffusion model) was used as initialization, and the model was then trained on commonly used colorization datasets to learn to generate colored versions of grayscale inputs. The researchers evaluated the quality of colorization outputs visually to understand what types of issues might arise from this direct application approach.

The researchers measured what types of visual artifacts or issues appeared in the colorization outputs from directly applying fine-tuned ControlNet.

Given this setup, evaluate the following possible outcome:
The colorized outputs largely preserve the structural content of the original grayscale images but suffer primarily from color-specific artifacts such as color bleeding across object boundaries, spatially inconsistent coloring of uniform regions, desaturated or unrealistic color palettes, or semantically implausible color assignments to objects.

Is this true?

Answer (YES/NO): YES